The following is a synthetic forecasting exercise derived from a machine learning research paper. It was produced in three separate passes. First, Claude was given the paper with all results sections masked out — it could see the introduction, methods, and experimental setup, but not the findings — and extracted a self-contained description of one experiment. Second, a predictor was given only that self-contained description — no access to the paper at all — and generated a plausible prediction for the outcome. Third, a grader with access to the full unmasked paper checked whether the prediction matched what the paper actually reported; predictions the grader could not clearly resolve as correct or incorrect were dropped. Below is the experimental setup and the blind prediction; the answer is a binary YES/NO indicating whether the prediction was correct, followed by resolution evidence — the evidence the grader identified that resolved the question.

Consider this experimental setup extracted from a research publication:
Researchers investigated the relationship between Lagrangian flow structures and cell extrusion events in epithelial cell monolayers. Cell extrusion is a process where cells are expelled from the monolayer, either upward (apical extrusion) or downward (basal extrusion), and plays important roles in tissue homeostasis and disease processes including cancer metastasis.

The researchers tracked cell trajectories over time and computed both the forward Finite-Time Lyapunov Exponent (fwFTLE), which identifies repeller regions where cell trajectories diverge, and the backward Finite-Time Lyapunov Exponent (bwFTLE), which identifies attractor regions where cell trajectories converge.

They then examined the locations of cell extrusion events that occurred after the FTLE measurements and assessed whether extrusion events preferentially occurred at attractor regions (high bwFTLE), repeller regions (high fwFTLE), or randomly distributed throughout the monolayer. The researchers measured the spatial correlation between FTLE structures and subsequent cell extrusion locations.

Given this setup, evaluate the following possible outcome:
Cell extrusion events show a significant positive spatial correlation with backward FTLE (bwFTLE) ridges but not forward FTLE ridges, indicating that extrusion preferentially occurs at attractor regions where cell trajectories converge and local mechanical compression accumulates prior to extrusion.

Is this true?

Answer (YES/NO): YES